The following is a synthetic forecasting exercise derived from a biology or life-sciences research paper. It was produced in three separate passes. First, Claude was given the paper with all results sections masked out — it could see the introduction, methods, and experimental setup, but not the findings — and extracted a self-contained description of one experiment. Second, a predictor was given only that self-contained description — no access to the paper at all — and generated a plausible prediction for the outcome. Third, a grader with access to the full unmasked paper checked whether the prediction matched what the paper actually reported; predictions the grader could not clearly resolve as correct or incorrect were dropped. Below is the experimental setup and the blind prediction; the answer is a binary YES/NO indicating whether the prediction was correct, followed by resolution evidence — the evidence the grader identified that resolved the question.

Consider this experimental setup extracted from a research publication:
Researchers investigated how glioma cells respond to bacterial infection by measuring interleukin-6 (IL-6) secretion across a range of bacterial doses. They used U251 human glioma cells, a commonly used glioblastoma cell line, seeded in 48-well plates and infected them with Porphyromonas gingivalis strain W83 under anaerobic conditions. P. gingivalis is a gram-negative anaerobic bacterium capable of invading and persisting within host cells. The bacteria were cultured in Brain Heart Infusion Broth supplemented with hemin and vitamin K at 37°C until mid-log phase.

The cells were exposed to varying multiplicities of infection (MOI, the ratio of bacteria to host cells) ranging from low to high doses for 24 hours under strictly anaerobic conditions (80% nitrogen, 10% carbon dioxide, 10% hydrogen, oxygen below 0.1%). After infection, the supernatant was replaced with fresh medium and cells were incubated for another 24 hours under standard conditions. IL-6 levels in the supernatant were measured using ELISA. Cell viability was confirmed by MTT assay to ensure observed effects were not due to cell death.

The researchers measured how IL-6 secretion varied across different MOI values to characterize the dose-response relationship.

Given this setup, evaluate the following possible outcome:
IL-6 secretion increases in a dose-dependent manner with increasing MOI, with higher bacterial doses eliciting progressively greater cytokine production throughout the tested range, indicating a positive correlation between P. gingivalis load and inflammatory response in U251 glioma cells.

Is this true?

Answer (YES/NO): NO